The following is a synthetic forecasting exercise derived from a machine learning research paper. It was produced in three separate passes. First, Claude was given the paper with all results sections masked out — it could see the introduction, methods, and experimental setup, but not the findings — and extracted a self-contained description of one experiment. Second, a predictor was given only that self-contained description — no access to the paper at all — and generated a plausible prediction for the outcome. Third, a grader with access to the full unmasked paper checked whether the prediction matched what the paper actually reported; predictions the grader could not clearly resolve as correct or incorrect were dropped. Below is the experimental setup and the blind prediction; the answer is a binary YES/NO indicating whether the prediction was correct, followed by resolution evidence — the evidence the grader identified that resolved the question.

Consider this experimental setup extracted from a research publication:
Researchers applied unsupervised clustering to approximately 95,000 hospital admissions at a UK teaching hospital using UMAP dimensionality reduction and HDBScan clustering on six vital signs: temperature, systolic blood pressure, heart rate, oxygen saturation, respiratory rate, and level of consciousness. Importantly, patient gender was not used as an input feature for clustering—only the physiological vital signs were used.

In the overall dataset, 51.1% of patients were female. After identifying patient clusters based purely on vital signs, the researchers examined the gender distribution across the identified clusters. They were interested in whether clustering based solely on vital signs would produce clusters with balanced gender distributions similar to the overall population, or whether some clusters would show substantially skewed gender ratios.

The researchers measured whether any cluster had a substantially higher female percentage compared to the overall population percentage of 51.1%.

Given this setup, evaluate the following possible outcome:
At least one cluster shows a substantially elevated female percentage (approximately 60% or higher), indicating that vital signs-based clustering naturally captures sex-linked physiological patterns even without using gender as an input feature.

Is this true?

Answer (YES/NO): YES